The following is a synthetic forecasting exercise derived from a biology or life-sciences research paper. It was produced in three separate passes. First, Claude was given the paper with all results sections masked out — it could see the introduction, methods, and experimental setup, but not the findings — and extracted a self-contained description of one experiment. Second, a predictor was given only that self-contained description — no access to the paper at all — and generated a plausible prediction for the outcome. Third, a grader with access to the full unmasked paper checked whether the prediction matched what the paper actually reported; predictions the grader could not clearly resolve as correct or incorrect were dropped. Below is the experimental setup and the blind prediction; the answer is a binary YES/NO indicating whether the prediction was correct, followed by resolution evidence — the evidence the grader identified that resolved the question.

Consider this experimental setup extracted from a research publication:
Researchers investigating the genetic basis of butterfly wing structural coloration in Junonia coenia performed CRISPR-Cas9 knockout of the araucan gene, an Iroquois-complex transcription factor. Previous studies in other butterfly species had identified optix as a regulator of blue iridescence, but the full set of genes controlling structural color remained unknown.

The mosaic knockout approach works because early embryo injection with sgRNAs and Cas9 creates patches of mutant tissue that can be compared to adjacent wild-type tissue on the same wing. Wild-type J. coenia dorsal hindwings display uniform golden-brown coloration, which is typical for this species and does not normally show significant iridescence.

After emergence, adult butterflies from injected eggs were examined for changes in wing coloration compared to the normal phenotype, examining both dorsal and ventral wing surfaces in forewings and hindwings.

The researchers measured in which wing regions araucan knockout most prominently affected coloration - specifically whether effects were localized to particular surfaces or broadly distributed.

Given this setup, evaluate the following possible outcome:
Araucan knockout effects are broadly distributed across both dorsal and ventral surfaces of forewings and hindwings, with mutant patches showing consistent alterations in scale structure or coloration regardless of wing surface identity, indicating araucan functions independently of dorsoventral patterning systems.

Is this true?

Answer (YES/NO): NO